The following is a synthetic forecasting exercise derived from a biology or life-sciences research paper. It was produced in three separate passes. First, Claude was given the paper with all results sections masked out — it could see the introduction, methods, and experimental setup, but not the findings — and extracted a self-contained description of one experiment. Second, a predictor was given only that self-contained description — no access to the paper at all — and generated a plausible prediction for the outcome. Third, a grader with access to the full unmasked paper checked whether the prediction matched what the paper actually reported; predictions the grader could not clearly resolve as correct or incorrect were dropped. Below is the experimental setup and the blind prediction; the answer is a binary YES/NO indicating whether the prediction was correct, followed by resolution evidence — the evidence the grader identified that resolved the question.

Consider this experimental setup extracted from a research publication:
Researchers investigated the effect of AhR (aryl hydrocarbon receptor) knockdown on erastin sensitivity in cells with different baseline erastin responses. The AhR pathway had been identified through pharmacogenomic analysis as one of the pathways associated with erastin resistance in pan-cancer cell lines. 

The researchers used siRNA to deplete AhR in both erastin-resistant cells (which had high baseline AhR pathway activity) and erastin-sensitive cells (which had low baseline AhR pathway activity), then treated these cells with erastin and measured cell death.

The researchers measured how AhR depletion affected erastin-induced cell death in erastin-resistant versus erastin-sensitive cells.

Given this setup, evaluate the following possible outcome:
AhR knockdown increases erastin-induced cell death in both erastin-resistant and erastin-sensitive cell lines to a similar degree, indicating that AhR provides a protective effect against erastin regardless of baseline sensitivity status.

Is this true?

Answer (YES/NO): NO